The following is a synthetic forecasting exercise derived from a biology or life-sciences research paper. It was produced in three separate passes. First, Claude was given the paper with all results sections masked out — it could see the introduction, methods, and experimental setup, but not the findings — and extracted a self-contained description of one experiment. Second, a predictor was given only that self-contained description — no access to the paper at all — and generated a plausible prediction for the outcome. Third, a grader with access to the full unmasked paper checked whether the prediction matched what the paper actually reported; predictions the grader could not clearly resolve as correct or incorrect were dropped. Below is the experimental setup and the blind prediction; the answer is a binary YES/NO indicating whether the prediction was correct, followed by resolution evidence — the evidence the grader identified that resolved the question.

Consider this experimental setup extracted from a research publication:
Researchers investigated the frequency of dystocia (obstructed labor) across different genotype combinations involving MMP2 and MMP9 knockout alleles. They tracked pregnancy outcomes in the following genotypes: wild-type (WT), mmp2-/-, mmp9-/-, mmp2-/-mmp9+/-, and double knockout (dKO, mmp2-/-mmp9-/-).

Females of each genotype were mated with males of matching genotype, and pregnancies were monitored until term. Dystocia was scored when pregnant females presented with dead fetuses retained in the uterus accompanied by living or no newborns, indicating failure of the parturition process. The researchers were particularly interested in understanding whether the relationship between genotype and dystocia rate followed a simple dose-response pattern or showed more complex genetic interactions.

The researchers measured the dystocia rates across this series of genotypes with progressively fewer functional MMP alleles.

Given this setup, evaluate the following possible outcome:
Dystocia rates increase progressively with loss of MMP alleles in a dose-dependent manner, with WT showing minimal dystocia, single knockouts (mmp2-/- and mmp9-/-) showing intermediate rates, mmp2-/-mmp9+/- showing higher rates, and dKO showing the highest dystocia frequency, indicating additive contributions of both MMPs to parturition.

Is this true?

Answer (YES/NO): NO